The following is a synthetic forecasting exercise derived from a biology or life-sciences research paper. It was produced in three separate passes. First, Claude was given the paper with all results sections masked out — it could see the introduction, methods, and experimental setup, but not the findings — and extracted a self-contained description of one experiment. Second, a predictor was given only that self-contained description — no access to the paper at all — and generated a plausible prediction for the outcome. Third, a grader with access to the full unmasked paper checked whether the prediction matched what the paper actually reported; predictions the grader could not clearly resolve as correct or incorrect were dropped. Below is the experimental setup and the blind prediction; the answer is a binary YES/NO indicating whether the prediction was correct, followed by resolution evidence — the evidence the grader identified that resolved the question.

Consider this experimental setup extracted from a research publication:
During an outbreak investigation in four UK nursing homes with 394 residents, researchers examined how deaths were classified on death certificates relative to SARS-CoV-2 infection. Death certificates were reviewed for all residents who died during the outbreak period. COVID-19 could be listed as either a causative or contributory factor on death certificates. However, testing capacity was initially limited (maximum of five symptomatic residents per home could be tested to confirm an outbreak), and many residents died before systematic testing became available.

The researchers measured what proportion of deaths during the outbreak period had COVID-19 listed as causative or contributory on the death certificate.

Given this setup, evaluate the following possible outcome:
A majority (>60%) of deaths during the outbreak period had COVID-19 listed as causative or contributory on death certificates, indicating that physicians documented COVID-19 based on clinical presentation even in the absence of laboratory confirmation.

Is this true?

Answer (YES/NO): NO